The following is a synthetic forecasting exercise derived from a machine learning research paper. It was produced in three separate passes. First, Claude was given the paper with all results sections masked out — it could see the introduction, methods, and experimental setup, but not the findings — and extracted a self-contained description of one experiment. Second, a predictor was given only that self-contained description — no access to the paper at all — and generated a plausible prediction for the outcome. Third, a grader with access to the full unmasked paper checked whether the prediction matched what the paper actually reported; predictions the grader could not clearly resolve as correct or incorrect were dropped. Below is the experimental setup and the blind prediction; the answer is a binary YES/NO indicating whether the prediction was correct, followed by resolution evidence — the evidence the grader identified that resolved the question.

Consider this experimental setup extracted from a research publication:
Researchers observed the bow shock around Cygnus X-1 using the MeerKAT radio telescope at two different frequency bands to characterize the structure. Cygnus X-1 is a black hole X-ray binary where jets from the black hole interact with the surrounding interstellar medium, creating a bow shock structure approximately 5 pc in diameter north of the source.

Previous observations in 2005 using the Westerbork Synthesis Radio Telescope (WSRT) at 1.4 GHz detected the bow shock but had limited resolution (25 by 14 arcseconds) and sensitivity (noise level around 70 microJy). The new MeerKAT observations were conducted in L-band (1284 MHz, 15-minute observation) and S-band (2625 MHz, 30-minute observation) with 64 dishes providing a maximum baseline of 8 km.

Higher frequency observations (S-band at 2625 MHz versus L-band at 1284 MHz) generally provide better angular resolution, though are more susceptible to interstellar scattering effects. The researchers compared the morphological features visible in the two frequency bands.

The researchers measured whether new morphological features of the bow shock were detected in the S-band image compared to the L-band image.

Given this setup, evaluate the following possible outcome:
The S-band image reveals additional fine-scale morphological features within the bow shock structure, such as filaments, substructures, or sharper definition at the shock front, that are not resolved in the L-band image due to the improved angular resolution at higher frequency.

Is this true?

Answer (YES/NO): NO